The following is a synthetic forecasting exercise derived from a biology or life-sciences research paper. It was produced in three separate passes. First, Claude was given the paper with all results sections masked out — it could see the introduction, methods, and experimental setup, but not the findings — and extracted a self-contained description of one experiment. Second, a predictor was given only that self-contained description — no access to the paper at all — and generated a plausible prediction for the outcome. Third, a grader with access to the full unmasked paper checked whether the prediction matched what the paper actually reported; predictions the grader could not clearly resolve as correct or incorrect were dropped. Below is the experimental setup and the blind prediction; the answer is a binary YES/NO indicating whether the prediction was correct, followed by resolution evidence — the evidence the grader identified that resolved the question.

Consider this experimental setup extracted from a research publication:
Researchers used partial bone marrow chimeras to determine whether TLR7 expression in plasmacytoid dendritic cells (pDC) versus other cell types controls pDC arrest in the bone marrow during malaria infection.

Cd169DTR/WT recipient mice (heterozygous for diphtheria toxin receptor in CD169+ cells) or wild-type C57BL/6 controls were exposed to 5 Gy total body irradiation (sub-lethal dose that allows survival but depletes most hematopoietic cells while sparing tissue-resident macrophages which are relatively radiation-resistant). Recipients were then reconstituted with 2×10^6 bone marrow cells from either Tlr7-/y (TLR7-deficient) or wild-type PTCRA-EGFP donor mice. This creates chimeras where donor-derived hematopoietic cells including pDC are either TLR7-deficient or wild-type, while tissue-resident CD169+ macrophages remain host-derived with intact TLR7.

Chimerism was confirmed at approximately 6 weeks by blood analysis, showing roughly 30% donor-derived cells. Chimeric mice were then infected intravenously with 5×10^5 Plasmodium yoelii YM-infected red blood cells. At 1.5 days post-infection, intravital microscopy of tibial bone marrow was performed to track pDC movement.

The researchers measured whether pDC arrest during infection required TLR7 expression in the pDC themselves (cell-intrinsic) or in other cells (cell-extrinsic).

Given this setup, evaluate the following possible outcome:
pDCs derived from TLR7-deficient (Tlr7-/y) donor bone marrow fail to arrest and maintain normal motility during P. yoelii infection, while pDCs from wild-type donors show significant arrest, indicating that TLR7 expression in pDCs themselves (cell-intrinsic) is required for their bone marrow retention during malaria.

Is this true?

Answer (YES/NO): YES